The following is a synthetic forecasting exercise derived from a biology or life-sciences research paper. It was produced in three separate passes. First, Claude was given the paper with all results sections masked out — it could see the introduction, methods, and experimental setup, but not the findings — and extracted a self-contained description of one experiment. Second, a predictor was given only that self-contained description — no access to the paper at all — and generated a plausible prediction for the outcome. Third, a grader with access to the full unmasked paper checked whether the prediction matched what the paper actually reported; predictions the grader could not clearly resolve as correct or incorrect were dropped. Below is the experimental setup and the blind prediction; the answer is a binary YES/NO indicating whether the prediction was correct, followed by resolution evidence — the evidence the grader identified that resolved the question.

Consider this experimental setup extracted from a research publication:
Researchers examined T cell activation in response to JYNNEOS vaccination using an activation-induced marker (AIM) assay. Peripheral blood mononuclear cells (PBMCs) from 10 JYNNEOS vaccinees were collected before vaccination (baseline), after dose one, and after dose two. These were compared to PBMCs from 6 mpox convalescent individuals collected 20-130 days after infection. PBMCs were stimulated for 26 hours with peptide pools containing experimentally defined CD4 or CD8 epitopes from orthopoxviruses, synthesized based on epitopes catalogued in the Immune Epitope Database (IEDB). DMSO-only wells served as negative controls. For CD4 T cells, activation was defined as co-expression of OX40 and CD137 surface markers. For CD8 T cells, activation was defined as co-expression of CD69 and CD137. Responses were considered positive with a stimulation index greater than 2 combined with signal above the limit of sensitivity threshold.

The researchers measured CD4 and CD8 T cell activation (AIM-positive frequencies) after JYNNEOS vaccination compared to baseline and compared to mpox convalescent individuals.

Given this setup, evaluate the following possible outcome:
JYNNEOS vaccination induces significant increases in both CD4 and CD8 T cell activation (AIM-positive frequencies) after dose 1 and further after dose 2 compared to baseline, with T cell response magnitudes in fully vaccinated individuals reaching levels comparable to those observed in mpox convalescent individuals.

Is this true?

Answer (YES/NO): NO